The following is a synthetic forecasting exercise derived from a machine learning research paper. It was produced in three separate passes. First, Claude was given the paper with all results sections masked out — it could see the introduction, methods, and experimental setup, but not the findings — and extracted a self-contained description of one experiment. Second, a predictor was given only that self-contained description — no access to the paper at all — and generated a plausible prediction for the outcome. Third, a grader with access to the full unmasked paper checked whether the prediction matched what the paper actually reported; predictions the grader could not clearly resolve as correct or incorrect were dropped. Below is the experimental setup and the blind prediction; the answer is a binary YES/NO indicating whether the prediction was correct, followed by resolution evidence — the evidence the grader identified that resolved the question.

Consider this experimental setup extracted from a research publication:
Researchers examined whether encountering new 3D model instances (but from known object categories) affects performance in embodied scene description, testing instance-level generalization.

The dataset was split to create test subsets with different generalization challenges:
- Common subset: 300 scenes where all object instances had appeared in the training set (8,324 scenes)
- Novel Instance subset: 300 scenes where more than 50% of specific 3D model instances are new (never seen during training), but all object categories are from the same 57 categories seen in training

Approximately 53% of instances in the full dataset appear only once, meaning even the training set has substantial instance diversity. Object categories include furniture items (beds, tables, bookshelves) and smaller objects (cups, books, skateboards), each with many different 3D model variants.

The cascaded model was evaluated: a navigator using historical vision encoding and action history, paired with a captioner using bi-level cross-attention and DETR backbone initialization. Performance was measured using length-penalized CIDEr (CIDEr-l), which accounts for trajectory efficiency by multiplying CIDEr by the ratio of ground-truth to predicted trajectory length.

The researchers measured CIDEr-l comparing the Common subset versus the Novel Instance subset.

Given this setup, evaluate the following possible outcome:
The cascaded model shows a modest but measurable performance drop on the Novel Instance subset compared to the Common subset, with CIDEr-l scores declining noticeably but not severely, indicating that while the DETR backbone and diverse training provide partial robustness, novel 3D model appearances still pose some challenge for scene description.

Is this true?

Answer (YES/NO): NO